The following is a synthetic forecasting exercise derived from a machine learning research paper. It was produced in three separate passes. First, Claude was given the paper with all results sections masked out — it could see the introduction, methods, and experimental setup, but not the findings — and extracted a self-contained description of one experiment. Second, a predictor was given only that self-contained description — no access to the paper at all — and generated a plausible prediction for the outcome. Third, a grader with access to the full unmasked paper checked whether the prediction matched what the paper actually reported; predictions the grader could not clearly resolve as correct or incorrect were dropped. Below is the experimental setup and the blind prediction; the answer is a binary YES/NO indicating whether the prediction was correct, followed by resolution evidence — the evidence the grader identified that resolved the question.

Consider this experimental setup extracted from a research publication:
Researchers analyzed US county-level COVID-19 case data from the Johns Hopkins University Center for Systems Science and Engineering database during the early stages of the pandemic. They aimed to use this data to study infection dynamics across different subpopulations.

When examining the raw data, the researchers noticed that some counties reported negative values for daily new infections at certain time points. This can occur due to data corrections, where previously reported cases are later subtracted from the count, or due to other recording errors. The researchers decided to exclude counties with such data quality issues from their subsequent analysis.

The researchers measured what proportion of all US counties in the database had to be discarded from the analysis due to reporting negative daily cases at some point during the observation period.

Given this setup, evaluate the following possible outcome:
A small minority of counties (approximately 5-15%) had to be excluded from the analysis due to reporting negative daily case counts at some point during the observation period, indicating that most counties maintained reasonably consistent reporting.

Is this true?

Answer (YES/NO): NO